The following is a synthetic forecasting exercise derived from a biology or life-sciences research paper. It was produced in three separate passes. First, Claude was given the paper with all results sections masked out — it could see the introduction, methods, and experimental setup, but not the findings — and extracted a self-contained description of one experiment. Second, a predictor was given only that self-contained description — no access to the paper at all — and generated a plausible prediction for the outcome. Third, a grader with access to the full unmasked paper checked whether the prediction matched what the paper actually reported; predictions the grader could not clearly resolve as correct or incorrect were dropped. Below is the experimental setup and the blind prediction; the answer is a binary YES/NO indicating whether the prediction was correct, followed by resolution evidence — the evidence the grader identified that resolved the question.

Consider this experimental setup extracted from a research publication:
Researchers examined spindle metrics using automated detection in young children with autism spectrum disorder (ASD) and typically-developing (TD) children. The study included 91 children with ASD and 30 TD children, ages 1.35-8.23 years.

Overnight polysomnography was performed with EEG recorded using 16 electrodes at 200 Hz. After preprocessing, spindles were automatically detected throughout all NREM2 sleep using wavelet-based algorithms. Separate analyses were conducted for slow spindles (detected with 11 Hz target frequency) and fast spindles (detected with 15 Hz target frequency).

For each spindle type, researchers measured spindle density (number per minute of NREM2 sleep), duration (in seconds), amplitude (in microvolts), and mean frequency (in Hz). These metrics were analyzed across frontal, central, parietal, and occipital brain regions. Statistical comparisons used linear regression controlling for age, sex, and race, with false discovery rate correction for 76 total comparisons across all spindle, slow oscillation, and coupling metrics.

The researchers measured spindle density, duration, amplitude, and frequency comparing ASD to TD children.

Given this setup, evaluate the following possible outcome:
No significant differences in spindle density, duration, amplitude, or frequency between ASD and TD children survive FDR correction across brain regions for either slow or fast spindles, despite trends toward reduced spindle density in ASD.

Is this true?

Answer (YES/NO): YES